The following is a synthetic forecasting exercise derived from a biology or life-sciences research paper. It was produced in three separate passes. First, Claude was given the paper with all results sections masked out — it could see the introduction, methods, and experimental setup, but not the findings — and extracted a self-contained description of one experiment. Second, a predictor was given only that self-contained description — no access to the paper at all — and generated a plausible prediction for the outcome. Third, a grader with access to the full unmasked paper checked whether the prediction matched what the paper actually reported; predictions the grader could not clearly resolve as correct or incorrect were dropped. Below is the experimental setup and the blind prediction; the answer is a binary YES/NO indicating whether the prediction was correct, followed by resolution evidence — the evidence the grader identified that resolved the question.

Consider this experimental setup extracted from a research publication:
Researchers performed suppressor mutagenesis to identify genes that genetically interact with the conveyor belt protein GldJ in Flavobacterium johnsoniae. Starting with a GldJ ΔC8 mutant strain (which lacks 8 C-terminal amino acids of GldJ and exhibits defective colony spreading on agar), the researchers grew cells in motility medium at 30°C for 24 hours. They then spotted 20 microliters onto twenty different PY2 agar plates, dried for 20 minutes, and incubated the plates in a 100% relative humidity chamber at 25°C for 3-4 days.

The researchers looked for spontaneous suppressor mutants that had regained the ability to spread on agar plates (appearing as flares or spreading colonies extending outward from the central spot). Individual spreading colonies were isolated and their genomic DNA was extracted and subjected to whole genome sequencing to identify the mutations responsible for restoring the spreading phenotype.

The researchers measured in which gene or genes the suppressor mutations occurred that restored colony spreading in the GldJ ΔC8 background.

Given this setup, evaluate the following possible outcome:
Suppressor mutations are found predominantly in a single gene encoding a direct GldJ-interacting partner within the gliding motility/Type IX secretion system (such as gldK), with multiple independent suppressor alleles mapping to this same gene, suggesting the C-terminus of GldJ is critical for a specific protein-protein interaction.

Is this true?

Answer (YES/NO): YES